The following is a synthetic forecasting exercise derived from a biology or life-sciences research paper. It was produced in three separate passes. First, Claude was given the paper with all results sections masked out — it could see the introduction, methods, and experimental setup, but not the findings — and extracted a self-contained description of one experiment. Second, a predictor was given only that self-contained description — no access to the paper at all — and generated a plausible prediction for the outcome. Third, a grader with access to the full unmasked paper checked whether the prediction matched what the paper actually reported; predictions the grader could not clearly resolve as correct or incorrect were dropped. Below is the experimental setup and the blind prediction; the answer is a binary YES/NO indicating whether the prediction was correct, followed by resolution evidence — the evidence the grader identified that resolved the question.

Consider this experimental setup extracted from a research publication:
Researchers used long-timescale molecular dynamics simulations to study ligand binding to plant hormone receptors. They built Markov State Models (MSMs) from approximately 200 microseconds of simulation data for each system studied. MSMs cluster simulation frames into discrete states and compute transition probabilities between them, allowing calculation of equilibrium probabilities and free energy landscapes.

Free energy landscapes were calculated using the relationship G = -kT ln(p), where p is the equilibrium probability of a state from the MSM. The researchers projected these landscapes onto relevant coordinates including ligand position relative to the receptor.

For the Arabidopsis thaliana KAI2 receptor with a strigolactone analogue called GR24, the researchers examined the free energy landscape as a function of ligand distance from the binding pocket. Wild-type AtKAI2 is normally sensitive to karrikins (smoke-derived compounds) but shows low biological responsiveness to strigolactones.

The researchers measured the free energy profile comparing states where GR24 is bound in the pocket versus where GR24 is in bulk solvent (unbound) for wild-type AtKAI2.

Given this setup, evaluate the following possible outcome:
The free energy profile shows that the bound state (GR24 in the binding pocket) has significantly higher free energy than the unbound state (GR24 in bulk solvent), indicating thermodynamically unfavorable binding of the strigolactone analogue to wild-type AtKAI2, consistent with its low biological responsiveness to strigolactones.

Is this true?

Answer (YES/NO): NO